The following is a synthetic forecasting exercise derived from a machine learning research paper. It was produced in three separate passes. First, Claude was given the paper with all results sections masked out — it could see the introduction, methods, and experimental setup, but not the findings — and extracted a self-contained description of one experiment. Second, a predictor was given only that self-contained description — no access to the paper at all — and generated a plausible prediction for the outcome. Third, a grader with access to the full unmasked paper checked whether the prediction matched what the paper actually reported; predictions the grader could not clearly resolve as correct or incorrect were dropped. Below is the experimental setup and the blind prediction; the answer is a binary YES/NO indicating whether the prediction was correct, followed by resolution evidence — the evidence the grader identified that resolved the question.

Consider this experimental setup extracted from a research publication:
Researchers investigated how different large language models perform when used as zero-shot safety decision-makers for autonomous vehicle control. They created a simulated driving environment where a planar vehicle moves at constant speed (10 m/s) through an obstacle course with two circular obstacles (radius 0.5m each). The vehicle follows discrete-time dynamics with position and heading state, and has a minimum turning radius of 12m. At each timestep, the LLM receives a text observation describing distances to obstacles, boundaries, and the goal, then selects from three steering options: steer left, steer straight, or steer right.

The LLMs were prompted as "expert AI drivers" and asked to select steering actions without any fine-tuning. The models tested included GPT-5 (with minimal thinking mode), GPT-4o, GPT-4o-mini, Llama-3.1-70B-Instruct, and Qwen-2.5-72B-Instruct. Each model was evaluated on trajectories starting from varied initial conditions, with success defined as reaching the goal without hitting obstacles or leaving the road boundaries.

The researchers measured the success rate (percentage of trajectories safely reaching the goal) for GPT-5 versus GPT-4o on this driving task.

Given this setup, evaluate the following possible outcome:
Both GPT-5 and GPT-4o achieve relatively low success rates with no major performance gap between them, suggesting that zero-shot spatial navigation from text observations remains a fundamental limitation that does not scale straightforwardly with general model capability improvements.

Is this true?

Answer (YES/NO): NO